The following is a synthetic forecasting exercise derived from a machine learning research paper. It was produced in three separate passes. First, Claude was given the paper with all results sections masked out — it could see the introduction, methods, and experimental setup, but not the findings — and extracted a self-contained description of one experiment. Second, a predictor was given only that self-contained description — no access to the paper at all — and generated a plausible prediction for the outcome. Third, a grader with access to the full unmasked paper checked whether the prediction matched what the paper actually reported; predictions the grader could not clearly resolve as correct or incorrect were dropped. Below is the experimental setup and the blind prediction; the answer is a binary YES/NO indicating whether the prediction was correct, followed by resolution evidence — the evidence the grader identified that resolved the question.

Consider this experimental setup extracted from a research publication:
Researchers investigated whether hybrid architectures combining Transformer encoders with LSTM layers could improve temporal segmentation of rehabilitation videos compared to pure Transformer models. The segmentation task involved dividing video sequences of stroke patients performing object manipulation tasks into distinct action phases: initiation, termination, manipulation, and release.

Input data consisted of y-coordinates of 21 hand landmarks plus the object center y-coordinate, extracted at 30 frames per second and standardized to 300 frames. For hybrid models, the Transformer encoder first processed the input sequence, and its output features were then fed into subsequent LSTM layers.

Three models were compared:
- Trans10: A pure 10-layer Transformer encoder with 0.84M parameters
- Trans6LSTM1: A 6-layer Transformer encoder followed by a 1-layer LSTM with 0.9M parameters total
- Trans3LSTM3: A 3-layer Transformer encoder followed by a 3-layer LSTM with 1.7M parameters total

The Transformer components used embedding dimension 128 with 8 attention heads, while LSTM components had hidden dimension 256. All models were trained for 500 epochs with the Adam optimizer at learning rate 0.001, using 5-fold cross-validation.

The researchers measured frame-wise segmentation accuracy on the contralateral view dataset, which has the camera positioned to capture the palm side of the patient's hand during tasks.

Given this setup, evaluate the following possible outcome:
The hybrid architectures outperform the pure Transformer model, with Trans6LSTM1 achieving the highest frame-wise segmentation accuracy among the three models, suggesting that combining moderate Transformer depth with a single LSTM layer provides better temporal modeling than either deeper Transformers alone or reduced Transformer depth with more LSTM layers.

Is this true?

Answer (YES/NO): NO